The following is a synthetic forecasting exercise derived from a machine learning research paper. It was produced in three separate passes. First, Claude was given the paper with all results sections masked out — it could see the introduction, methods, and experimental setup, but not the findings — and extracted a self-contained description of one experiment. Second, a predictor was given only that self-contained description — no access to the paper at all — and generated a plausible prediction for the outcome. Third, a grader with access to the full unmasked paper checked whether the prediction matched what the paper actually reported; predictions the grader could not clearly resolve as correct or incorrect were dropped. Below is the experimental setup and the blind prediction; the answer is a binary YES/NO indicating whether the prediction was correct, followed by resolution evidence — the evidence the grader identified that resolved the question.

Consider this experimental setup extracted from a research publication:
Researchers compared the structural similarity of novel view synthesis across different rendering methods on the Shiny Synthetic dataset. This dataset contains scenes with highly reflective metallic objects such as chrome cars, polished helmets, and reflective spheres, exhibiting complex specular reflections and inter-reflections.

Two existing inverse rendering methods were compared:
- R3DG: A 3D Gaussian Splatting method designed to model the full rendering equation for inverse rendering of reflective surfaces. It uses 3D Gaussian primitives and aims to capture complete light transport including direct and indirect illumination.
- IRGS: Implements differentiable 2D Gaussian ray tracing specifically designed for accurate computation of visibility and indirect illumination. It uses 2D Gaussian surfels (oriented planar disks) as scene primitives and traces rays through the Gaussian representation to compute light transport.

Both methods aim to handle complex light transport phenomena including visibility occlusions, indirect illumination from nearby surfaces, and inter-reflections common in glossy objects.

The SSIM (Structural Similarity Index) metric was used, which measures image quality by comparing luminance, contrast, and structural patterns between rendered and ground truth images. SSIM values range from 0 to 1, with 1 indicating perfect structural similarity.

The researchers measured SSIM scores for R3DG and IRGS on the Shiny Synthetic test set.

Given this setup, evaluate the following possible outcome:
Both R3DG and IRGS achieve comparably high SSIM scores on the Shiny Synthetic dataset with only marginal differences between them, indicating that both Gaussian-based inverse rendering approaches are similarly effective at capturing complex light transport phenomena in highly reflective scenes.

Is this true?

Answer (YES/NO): YES